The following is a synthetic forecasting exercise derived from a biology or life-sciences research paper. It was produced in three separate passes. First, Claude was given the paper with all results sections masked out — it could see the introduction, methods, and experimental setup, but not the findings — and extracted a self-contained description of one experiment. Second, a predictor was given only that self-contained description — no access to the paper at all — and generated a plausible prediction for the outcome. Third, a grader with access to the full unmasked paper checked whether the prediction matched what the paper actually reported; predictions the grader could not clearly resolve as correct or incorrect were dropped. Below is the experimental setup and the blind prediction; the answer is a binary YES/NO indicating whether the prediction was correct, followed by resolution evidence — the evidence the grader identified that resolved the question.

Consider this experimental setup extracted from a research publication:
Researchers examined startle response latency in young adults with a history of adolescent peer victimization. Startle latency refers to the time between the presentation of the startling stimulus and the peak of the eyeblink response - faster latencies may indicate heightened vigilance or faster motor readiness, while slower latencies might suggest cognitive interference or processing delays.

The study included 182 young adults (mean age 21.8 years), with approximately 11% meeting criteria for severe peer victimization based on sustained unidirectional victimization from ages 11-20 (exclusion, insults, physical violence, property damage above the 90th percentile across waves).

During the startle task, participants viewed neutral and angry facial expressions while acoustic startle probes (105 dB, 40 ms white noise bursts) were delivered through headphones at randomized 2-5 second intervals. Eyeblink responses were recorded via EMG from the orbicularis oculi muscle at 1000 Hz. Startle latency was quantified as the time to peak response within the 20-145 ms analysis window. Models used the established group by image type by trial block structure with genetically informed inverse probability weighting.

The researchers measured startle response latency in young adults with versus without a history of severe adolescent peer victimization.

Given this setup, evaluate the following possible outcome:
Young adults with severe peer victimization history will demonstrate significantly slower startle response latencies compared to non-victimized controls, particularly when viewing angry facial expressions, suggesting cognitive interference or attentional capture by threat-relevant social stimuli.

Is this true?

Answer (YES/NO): YES